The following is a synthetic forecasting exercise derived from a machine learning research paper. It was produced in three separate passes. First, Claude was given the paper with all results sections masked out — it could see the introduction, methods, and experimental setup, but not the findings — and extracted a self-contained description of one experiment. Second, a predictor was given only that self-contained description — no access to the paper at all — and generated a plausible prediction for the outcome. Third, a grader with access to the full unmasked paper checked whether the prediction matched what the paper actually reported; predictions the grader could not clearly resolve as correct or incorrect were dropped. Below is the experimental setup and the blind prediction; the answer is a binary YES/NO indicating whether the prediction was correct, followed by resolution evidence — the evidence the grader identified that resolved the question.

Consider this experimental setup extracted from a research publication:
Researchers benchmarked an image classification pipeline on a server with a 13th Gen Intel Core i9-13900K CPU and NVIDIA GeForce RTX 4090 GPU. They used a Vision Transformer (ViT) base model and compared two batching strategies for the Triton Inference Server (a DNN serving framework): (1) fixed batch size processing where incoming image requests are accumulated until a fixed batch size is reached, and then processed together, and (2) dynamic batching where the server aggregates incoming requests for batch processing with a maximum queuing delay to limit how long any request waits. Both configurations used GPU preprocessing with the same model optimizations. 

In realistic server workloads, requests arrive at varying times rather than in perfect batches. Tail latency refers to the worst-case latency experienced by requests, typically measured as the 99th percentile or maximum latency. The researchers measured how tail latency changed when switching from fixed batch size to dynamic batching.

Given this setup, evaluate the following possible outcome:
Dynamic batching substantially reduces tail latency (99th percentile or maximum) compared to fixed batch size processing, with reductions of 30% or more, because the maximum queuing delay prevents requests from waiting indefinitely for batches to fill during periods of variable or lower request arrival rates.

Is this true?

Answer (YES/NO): YES